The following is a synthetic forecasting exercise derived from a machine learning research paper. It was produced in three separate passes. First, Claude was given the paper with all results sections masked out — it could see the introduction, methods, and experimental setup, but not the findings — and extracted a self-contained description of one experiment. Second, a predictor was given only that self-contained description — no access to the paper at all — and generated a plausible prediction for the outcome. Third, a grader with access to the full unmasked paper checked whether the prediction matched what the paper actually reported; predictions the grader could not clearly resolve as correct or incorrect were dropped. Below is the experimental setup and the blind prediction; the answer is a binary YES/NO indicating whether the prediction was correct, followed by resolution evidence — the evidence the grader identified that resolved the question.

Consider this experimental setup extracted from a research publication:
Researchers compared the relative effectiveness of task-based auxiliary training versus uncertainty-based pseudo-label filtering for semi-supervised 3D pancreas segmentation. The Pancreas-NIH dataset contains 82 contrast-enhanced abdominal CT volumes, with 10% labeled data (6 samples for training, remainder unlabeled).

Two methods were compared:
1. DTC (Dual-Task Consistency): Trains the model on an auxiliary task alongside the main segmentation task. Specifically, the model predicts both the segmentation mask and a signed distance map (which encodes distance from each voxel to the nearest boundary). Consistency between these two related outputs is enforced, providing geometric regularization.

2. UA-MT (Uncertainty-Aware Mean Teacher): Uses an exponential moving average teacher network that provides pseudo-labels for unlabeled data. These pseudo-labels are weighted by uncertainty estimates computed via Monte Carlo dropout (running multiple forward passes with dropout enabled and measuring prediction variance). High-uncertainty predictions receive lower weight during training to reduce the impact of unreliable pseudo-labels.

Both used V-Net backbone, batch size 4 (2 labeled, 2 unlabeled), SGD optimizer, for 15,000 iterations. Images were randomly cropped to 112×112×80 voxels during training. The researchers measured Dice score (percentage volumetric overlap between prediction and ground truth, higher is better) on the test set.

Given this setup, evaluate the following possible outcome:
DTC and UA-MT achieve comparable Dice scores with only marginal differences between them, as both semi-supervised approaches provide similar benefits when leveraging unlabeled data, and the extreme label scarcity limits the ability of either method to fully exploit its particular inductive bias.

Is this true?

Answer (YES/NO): NO